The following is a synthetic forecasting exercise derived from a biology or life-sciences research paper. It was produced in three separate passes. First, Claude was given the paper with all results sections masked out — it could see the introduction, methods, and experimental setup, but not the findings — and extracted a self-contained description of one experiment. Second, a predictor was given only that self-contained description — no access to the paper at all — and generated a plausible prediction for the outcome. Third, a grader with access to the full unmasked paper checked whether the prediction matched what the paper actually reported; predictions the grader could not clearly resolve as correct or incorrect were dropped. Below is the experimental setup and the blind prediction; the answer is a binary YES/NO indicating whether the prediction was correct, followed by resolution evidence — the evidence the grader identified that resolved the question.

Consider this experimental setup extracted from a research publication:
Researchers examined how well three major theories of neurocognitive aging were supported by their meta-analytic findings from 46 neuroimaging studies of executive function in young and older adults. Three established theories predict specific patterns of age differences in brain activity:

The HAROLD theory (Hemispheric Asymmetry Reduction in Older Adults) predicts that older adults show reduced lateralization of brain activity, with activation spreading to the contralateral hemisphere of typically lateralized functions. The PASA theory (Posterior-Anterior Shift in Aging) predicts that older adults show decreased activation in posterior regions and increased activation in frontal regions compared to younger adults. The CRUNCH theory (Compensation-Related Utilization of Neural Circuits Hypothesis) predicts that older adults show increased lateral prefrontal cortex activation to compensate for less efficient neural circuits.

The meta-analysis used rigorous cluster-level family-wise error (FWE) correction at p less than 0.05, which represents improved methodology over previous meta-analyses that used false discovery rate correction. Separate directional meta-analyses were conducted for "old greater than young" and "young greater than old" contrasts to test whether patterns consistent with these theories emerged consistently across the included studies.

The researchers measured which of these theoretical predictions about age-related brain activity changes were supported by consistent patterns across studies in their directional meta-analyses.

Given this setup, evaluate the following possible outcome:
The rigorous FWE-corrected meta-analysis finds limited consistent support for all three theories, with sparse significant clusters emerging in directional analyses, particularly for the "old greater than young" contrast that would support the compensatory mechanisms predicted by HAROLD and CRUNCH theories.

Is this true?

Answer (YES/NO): NO